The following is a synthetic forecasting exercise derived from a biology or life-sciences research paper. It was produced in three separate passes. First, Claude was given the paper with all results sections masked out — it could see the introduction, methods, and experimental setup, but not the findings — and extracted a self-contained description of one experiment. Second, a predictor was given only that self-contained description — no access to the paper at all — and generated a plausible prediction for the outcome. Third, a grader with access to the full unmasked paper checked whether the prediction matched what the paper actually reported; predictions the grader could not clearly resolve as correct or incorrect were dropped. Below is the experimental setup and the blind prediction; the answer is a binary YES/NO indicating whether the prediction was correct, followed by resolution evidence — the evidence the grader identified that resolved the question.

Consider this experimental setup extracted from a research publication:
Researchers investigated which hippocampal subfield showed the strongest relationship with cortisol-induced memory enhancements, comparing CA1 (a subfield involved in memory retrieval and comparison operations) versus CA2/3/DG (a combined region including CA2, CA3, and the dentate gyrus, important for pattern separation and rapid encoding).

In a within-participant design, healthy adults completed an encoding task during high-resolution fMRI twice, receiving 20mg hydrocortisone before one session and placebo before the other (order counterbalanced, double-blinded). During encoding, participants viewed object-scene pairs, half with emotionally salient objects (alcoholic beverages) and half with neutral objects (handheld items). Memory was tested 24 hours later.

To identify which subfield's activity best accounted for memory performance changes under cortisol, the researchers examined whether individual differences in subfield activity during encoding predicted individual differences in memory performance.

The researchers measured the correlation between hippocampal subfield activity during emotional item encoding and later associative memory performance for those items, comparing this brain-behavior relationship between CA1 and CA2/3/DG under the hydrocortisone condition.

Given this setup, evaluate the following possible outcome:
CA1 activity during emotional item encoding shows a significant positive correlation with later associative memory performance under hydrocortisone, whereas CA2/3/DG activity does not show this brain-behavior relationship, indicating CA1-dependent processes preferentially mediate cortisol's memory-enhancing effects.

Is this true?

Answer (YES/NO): NO